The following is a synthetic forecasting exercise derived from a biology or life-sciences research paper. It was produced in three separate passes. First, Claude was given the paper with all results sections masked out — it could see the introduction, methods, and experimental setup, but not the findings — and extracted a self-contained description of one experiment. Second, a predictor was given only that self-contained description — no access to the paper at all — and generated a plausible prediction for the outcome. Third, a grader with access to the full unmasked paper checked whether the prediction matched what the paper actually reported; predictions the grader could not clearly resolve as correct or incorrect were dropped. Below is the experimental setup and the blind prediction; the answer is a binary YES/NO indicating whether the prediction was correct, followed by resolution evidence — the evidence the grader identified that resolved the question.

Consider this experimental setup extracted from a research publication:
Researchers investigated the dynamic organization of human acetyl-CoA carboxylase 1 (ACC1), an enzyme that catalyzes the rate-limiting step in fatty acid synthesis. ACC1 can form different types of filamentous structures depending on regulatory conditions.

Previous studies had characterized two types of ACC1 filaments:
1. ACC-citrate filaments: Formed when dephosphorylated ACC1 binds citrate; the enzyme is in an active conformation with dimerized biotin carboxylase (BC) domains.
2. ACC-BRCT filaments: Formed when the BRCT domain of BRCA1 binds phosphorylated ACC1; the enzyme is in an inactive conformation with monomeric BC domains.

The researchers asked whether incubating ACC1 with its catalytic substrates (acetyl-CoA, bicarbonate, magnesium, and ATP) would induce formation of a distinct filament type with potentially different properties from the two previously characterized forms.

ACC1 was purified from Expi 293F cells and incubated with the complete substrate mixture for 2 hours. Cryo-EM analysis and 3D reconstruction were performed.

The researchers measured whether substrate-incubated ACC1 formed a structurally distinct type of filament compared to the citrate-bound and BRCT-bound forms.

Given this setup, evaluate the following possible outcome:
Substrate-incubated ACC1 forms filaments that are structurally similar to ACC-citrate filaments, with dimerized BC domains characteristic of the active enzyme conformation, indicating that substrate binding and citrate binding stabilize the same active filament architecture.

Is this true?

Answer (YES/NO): NO